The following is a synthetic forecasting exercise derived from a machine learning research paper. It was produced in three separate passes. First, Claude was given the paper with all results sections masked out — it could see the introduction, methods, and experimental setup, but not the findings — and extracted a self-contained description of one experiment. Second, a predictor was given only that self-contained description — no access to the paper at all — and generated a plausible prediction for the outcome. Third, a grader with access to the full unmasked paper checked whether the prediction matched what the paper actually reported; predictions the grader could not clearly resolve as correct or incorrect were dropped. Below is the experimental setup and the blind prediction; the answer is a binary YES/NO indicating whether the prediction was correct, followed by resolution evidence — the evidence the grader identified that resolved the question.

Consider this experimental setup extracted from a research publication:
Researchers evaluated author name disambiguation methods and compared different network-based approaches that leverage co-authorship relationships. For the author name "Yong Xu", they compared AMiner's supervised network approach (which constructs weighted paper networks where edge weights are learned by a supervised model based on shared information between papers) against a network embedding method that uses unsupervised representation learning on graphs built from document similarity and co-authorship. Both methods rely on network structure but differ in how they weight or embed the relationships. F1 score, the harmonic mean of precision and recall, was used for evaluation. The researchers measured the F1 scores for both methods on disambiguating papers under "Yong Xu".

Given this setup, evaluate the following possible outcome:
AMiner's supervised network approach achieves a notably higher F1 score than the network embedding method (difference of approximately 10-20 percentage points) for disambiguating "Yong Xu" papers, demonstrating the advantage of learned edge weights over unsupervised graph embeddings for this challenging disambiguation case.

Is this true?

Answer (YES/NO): NO